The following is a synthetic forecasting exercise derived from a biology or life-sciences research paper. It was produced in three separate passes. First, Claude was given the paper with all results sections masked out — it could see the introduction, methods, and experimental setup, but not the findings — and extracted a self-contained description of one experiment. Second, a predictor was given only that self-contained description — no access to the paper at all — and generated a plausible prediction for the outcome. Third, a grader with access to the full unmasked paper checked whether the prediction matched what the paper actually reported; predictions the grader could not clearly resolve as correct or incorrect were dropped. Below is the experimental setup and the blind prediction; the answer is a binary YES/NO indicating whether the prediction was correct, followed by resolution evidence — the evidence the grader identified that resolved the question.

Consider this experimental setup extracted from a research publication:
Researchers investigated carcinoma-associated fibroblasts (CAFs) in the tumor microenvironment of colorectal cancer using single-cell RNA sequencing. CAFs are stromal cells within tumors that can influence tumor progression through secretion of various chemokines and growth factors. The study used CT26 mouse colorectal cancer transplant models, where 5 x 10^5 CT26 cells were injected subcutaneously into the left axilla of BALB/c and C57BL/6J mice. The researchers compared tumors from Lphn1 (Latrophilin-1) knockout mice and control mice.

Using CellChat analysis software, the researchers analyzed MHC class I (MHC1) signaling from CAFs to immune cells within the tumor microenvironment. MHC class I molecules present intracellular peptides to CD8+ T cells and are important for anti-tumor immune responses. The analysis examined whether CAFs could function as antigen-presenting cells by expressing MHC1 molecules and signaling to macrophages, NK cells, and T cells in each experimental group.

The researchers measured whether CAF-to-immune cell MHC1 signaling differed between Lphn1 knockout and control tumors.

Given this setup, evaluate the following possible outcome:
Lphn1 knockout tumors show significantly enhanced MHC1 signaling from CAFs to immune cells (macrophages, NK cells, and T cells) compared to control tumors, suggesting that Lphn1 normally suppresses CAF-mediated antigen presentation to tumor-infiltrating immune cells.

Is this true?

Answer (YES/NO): NO